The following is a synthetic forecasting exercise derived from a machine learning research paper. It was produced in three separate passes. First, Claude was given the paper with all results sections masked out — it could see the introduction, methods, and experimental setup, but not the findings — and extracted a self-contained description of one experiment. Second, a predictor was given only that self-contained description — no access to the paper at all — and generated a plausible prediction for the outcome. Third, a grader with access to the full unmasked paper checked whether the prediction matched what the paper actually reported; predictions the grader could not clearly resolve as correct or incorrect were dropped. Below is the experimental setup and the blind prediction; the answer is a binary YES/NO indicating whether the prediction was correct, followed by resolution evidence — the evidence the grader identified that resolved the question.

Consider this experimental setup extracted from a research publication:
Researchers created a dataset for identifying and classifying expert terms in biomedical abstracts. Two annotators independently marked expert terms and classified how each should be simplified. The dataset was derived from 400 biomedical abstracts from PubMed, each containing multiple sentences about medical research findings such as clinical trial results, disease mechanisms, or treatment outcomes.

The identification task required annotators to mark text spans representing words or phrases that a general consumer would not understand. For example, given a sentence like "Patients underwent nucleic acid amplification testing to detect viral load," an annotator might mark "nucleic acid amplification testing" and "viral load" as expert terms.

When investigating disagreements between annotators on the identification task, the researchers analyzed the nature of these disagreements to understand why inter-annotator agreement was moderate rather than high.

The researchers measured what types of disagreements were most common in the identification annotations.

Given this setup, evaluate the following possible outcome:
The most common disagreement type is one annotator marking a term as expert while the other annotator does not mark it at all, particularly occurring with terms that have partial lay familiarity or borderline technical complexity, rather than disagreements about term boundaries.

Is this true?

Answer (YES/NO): NO